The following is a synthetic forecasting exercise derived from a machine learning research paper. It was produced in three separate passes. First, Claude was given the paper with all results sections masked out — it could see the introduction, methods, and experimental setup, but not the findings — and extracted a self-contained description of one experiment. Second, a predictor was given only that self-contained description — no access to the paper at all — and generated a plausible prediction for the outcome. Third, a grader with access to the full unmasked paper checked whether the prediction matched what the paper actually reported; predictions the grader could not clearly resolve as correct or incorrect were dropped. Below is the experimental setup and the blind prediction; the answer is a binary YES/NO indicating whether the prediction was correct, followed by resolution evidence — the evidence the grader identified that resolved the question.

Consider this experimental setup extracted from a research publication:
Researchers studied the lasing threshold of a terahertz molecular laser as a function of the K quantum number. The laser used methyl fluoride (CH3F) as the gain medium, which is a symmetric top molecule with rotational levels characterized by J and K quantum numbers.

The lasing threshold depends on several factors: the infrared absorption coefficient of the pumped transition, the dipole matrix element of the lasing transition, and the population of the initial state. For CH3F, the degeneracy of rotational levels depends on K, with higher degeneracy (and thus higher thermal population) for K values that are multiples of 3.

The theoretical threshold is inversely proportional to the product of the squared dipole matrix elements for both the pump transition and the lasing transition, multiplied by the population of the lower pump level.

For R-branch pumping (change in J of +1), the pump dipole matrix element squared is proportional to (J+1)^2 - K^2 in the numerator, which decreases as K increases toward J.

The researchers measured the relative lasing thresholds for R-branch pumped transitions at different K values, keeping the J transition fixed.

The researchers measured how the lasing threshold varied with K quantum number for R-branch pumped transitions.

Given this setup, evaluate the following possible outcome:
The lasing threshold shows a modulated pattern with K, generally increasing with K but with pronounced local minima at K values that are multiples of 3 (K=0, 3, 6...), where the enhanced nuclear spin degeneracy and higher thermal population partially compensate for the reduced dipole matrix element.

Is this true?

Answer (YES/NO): NO